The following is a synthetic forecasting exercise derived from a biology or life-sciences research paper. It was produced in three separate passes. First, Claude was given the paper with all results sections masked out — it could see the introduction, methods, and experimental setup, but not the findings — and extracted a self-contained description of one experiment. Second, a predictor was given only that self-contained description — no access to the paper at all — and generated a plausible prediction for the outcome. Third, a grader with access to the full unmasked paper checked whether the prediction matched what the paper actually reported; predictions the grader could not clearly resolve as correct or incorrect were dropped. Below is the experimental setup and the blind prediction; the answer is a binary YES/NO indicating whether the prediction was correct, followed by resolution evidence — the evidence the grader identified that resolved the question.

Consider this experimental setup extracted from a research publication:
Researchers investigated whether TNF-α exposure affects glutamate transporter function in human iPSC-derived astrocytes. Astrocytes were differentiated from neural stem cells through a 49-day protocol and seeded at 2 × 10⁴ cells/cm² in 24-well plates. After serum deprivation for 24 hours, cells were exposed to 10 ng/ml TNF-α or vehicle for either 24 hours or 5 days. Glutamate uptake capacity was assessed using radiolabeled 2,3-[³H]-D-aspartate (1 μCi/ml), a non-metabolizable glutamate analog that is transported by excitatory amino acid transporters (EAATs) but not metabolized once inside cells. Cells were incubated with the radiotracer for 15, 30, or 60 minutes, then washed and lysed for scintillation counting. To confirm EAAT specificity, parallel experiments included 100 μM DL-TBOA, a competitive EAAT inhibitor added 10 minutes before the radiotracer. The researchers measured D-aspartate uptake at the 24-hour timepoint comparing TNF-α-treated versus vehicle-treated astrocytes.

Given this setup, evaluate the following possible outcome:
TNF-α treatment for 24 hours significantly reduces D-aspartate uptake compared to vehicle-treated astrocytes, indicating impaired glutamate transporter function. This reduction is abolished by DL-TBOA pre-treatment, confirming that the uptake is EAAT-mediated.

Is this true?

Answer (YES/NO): YES